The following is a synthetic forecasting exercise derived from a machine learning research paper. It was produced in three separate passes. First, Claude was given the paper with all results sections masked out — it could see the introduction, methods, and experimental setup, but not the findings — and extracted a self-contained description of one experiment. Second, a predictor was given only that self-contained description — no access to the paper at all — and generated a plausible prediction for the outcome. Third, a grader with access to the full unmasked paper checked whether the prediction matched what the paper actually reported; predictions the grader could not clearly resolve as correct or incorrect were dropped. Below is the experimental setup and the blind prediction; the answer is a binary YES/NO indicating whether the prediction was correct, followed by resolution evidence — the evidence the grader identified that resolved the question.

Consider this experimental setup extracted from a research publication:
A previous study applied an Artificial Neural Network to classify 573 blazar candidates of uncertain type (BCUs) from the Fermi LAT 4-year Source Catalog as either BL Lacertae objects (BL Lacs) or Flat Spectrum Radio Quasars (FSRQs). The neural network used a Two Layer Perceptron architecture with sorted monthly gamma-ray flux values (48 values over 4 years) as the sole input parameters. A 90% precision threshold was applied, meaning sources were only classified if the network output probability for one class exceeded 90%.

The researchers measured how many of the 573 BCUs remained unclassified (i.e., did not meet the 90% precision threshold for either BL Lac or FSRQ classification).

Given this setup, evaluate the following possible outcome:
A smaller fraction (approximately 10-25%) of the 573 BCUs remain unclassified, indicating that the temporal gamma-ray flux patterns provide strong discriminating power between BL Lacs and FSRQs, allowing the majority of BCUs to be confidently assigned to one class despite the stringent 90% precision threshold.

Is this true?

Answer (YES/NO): YES